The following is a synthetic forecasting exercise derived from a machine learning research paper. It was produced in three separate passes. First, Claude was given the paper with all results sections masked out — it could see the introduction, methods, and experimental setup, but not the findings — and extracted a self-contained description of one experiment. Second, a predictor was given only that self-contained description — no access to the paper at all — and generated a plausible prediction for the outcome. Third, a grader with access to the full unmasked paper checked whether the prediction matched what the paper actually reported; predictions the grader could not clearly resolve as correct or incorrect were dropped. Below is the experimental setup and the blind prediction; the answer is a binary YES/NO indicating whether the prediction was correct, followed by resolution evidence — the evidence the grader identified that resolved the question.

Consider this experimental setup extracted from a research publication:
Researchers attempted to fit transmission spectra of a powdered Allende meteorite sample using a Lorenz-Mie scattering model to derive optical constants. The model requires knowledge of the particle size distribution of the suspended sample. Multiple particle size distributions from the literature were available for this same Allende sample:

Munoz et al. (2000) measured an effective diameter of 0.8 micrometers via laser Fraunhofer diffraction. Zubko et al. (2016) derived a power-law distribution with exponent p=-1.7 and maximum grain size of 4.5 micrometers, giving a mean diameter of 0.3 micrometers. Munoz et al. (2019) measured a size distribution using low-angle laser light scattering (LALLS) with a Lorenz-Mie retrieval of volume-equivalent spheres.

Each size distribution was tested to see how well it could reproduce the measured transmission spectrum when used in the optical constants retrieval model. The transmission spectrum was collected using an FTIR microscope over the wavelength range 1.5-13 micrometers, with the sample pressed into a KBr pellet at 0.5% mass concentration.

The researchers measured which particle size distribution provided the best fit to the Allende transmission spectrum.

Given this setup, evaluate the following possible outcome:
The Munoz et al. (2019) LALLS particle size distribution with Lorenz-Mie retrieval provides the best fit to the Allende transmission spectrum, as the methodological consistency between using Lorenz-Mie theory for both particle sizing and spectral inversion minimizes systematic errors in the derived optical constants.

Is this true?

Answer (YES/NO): YES